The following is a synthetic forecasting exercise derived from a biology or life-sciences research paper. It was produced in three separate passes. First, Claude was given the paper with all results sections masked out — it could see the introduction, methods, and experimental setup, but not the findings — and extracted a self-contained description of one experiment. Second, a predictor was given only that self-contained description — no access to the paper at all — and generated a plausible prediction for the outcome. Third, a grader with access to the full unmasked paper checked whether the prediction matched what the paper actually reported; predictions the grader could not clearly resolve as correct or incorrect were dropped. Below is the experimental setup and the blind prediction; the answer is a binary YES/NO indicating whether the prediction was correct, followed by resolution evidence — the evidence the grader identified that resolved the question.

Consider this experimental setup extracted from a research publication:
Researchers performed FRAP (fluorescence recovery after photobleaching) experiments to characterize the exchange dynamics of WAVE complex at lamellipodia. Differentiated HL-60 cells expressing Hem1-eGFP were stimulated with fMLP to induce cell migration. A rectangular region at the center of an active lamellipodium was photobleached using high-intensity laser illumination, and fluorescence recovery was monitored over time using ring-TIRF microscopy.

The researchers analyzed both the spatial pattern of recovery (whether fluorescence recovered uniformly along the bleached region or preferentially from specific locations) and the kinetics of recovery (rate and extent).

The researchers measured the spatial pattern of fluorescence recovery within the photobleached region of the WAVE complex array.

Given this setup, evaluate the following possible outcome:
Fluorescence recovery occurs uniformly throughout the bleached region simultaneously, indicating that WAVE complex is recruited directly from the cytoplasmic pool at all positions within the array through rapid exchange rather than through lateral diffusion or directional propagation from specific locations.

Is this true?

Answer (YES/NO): YES